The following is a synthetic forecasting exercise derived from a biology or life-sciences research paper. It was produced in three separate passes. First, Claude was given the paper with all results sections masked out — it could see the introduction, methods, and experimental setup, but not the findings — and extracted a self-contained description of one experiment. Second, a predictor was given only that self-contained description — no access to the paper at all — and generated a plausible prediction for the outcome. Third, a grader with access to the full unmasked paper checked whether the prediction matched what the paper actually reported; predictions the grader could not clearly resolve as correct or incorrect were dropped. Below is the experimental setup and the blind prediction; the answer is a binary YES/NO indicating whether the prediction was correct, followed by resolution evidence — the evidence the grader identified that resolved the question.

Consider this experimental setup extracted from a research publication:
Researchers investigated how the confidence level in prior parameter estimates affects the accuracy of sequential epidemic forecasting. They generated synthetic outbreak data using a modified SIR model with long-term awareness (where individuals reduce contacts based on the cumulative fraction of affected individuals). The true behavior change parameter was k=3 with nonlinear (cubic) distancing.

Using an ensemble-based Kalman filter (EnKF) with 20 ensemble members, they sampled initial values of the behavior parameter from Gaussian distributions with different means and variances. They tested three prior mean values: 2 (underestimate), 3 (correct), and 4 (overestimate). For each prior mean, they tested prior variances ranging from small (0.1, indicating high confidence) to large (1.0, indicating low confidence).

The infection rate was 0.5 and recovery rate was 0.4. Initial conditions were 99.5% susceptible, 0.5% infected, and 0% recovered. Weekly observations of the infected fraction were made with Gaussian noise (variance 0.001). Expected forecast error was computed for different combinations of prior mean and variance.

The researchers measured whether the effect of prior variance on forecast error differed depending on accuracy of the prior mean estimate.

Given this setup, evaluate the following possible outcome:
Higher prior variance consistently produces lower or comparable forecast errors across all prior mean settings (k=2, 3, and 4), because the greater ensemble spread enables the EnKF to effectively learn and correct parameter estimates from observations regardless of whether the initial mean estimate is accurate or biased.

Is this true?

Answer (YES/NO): NO